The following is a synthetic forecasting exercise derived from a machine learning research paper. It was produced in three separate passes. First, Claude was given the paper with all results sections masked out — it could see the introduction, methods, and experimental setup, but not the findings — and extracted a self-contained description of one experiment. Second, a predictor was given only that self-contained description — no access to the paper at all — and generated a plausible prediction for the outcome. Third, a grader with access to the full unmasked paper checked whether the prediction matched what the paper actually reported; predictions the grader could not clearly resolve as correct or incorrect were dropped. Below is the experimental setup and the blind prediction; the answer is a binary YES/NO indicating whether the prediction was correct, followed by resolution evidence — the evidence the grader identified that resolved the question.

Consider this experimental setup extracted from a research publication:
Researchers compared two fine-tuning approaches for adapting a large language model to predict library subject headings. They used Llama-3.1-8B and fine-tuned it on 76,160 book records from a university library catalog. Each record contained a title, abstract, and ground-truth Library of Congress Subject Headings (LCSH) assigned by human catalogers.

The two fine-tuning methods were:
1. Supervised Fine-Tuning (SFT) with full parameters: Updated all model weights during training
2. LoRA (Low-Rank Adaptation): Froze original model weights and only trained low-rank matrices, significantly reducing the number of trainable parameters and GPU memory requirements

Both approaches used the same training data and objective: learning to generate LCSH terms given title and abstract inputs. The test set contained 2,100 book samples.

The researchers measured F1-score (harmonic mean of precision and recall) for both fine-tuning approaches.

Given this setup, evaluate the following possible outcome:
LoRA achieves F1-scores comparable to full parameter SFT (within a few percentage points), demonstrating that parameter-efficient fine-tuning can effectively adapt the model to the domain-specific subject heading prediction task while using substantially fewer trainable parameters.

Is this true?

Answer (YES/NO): NO